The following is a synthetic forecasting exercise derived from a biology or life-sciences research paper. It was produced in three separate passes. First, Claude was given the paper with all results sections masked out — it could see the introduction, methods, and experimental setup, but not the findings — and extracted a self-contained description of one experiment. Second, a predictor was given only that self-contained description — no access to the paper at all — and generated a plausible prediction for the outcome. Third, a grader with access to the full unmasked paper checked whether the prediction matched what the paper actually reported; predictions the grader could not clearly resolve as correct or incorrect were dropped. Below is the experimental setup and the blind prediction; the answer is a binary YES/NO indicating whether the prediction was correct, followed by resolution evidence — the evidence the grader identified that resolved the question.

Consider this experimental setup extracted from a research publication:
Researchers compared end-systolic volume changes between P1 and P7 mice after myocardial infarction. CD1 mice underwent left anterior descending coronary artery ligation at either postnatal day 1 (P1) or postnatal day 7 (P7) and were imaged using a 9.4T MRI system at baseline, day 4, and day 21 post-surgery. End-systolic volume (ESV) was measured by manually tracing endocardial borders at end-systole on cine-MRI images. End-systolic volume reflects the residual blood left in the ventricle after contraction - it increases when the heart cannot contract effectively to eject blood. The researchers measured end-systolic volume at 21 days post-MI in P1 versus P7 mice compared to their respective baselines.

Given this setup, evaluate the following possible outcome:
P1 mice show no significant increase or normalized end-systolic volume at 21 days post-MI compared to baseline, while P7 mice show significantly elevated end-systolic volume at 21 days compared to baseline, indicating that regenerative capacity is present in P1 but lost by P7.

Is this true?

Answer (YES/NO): YES